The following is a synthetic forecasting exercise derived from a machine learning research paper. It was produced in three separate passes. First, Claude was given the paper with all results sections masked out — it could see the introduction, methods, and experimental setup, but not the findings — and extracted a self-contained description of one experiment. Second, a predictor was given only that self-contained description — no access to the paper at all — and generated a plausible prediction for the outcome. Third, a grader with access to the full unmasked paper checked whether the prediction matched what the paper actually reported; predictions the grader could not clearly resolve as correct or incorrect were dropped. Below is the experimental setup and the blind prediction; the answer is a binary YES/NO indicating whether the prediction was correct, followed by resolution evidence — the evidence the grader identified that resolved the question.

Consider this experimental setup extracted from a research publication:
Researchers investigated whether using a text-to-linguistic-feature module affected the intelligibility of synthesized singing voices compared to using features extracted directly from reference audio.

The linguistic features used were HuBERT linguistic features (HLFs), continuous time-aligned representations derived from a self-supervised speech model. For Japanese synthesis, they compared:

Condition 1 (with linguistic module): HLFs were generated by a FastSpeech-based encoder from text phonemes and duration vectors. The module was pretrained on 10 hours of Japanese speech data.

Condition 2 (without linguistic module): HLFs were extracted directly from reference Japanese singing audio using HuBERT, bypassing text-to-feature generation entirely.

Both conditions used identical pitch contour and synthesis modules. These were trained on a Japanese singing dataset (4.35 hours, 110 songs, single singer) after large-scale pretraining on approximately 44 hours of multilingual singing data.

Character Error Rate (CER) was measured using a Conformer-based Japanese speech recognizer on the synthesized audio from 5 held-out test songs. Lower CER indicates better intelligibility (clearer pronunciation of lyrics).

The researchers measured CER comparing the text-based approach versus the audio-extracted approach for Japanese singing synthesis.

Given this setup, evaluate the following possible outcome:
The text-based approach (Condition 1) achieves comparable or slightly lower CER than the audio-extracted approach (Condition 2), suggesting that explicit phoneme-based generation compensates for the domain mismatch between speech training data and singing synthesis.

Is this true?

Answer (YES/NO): YES